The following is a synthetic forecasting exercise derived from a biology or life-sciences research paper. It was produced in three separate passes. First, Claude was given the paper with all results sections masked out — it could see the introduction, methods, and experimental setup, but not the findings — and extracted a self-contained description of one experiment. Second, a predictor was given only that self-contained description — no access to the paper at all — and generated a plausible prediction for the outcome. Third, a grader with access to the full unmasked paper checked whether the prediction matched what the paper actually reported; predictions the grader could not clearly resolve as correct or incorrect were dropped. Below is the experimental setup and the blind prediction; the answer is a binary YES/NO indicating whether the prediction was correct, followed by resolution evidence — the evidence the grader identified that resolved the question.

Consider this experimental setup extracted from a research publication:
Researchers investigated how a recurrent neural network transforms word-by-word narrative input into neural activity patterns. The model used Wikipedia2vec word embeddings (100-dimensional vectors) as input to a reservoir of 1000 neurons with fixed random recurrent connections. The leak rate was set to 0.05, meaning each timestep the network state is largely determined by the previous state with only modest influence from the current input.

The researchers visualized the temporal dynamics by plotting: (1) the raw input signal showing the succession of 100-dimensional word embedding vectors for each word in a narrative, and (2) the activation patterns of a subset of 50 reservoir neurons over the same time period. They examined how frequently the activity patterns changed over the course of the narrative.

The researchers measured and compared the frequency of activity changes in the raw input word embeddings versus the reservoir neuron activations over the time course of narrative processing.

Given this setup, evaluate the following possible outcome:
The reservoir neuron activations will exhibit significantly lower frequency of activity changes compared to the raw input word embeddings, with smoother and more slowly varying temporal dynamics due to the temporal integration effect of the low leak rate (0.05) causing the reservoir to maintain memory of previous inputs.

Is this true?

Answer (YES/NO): YES